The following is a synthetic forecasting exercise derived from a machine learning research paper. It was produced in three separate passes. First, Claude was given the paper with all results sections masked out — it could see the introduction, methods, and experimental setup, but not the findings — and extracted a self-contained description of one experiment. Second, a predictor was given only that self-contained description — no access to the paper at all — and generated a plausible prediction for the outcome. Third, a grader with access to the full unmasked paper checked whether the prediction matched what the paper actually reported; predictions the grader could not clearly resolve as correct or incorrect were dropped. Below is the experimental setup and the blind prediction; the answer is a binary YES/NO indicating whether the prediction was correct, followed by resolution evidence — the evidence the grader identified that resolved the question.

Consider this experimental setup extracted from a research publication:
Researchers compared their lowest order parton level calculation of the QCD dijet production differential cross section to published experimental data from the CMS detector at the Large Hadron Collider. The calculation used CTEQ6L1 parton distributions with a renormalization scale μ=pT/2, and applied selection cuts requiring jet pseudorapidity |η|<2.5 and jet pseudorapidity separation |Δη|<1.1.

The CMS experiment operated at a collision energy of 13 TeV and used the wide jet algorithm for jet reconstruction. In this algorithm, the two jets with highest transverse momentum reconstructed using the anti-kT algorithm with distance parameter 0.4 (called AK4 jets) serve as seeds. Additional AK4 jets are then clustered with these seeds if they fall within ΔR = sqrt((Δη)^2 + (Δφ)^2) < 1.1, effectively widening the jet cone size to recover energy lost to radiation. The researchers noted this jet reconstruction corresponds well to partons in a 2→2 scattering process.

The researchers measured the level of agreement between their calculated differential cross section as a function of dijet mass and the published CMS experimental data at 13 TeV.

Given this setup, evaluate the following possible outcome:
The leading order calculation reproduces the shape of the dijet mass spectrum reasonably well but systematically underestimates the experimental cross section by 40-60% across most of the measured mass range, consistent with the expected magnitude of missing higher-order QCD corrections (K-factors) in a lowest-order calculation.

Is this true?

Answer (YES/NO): NO